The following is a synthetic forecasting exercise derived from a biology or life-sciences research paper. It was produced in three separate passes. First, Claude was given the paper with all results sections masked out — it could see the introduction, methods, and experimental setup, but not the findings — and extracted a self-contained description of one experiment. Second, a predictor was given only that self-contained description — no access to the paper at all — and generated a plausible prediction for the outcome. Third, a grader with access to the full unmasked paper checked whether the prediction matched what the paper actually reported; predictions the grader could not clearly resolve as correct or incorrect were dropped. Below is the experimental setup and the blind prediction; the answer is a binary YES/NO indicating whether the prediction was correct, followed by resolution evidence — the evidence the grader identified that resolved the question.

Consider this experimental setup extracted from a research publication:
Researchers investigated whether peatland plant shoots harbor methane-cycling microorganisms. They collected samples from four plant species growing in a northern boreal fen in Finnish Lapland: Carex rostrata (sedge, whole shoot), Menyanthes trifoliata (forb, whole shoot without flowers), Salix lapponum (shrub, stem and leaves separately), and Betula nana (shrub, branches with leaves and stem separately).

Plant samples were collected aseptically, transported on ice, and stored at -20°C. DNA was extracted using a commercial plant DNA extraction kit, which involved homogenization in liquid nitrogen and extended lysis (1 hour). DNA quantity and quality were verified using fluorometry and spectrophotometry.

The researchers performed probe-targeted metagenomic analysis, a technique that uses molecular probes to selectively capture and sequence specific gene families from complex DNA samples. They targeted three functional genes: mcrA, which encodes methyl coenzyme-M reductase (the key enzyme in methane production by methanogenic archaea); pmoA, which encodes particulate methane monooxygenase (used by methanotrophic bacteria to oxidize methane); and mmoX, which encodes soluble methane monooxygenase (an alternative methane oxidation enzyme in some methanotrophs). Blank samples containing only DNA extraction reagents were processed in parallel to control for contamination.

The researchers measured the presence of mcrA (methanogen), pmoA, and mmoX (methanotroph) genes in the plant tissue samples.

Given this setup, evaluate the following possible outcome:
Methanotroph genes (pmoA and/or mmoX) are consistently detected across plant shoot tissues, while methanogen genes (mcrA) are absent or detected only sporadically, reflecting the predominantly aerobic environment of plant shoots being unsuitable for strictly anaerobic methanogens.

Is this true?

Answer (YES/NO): NO